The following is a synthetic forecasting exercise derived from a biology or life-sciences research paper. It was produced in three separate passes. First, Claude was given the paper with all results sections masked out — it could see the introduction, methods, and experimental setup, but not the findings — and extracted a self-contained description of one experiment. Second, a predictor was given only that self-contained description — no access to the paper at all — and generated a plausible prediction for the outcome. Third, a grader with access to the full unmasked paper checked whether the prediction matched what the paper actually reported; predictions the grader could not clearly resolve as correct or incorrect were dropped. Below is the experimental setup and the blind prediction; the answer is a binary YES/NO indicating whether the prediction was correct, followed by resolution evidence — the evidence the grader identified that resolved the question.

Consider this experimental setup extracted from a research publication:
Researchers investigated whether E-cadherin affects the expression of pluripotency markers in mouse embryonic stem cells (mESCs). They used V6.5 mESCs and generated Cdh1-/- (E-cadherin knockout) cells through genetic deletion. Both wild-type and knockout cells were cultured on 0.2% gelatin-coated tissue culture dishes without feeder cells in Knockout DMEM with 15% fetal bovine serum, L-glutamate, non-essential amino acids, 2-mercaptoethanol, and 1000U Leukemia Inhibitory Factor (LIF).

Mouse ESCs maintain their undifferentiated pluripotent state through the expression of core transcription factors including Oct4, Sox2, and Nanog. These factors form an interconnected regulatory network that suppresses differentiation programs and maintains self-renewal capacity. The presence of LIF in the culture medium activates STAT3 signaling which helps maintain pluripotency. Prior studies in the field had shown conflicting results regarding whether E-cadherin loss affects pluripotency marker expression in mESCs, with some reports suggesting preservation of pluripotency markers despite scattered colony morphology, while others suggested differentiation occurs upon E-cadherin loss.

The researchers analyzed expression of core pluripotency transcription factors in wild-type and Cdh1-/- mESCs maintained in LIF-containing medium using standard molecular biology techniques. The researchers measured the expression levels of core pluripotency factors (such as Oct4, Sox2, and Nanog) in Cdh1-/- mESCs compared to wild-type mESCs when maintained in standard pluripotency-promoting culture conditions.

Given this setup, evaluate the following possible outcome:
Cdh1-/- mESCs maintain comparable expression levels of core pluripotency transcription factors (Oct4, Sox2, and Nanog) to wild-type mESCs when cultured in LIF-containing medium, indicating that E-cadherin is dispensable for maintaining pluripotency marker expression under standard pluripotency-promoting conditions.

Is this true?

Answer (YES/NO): YES